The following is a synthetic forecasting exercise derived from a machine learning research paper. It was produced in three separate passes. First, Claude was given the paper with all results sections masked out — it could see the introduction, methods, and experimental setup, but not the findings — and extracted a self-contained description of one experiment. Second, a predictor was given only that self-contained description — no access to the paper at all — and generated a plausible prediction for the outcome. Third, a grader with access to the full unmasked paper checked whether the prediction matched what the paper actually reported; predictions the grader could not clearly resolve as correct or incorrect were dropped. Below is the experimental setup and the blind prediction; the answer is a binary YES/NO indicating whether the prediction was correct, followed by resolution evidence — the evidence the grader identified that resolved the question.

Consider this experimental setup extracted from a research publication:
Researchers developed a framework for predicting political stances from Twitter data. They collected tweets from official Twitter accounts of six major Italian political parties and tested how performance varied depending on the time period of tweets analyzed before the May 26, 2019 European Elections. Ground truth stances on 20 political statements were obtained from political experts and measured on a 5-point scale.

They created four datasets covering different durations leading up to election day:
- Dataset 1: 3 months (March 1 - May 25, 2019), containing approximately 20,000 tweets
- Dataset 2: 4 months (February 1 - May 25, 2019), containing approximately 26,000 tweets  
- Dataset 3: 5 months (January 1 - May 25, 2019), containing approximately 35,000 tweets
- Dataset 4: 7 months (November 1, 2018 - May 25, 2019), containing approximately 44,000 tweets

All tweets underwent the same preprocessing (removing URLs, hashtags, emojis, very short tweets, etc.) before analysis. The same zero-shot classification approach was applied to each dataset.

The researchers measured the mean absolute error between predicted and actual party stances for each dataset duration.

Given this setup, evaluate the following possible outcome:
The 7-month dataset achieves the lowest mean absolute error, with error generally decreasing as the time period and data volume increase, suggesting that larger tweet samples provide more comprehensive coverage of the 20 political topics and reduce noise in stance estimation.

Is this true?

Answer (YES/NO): NO